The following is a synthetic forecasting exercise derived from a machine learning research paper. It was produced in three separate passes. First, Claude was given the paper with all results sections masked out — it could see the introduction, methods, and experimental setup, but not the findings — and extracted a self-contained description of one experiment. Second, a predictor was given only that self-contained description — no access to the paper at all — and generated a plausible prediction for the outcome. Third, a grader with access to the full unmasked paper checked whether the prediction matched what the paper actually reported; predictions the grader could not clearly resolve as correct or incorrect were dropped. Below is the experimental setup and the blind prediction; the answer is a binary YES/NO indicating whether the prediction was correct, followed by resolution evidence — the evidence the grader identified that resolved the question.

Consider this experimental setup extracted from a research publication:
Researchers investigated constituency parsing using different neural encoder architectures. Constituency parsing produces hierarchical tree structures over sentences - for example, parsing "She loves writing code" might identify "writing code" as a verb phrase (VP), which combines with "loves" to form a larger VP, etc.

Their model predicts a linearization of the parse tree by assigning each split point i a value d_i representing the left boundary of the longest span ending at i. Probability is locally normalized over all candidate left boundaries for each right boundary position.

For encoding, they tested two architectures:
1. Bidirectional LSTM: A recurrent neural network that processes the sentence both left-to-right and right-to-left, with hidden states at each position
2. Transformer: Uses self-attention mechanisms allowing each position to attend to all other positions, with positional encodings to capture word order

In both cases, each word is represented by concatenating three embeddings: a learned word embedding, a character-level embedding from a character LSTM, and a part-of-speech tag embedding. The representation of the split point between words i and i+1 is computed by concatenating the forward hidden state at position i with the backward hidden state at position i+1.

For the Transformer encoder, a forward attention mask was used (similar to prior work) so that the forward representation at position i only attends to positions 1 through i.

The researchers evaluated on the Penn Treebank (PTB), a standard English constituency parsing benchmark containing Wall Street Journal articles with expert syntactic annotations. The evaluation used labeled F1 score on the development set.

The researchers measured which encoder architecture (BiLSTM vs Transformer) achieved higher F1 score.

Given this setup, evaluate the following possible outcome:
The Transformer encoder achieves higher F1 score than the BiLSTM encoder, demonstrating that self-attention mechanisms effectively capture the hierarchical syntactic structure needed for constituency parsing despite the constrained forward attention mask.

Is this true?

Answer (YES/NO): YES